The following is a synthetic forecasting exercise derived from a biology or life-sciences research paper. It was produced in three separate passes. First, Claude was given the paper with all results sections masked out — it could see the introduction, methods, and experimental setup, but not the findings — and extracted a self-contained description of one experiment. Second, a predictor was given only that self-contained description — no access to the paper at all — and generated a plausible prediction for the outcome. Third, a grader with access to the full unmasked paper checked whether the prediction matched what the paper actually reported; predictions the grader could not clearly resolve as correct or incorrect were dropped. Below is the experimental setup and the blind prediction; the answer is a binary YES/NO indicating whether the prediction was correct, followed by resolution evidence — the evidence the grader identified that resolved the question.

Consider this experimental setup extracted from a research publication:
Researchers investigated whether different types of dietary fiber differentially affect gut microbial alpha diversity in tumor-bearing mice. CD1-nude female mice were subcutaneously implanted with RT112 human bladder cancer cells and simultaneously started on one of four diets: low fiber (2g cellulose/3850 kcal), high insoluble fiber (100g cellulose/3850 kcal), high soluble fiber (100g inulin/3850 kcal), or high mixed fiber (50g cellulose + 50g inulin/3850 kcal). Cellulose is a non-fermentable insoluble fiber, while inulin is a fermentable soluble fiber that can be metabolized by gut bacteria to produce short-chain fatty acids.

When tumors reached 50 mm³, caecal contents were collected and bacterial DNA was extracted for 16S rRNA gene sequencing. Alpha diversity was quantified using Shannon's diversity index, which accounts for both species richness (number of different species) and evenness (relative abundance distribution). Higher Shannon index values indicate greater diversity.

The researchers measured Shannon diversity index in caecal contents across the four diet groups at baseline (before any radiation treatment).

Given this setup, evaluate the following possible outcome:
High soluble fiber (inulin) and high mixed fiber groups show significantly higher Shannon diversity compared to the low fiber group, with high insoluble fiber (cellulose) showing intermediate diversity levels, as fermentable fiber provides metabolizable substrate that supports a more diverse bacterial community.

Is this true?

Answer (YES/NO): NO